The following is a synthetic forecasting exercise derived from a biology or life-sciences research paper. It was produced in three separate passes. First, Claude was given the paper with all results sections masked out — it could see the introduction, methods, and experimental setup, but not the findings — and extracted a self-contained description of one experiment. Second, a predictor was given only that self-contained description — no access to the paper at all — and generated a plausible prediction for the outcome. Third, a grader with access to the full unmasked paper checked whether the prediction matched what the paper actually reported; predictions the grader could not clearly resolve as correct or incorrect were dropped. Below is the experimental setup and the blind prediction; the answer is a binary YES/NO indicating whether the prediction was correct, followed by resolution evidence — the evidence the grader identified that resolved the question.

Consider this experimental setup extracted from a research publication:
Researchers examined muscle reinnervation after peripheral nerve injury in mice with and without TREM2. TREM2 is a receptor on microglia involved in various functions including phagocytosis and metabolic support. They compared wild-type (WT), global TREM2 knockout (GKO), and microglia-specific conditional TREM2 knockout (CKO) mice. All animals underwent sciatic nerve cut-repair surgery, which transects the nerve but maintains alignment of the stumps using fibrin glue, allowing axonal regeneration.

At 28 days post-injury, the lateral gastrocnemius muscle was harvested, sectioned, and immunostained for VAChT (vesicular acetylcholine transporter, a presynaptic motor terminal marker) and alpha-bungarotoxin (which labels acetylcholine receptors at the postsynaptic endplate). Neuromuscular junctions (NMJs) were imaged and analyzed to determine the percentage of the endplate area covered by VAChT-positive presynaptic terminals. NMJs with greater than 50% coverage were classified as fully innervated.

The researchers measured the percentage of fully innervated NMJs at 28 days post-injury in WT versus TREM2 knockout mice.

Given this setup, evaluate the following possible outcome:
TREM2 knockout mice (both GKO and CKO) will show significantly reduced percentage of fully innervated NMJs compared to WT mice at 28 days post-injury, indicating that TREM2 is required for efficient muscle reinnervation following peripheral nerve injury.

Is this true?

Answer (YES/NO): YES